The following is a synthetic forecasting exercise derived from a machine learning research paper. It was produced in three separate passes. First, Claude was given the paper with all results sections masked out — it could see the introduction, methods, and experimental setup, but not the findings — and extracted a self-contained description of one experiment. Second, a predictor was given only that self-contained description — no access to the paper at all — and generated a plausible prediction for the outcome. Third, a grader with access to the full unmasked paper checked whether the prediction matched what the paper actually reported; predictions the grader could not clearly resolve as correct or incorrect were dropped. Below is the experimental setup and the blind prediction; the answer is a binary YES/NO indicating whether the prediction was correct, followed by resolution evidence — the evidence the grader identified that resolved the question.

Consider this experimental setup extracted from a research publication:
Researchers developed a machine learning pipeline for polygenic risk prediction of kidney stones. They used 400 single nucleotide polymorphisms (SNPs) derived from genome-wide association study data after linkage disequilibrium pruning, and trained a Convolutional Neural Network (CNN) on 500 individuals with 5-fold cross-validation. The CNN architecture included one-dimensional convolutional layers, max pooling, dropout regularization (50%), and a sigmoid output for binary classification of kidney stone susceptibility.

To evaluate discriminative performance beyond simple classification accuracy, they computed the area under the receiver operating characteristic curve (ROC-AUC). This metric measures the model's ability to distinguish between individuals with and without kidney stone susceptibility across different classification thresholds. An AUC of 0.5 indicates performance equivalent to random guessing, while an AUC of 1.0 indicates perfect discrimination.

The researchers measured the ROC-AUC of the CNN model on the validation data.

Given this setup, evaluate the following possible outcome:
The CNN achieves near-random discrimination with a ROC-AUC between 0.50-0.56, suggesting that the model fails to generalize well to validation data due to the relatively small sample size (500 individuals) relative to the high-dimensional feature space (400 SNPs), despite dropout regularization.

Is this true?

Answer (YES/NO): NO